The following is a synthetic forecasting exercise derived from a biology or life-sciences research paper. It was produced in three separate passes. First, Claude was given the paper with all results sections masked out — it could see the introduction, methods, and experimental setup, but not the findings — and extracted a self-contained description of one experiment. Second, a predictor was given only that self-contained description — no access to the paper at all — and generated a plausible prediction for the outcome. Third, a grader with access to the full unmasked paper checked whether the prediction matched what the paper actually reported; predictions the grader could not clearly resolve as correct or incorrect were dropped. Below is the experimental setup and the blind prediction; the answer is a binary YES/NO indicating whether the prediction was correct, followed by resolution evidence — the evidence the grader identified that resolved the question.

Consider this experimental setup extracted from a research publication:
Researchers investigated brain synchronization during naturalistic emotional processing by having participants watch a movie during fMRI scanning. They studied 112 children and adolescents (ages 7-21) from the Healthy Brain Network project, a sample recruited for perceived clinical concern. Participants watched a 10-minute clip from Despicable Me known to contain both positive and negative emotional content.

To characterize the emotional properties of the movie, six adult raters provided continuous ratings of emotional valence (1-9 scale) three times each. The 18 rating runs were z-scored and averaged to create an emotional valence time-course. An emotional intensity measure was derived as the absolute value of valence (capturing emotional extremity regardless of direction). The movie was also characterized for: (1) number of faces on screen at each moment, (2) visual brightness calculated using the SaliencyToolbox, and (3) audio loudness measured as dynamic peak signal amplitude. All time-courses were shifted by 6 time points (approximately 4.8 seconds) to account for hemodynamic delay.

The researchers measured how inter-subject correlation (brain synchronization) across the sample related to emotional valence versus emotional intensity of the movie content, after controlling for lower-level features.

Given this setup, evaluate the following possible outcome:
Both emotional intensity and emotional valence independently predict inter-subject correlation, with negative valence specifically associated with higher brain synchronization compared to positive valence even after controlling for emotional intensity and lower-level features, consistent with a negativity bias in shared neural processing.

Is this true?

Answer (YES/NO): YES